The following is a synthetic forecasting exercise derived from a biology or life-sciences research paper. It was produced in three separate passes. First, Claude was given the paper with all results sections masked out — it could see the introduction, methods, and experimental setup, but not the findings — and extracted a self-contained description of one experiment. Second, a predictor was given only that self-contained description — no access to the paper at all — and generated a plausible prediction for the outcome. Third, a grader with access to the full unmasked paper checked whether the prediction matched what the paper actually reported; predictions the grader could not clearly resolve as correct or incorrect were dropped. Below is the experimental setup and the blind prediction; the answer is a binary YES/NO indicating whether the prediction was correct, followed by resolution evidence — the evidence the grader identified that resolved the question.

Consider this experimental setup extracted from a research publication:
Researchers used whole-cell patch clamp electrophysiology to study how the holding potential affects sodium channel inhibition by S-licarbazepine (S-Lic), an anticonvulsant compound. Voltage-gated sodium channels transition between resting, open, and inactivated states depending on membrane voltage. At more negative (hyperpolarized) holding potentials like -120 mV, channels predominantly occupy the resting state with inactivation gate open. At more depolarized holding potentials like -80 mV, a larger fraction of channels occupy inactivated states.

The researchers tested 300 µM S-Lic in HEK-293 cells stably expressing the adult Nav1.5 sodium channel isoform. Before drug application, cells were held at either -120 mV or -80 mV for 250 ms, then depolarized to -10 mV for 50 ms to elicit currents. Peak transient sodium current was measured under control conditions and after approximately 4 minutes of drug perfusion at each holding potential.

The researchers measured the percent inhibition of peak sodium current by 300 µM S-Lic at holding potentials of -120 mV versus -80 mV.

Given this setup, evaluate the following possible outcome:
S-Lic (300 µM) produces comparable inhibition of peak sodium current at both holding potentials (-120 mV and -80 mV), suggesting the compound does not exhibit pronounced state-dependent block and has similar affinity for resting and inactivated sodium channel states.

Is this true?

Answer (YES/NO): NO